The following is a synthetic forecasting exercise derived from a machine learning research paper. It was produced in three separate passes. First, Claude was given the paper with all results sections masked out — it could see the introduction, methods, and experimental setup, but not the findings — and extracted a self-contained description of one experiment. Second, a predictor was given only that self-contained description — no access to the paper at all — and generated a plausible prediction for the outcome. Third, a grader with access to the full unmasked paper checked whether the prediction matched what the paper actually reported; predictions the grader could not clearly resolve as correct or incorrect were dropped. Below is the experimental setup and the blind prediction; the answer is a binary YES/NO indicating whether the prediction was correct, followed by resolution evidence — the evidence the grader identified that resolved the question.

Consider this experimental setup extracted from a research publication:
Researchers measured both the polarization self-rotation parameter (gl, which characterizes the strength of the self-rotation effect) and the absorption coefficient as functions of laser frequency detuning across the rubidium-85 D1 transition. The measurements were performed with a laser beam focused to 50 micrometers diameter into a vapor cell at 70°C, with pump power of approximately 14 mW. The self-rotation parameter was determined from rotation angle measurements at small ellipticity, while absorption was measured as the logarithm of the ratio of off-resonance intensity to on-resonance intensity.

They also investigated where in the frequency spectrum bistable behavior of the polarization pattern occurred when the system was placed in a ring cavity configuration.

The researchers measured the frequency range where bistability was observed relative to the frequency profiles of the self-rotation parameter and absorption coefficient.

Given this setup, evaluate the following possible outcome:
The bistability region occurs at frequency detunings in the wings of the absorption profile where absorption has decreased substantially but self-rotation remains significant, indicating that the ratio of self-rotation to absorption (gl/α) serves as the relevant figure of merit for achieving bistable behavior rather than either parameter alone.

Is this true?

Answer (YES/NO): YES